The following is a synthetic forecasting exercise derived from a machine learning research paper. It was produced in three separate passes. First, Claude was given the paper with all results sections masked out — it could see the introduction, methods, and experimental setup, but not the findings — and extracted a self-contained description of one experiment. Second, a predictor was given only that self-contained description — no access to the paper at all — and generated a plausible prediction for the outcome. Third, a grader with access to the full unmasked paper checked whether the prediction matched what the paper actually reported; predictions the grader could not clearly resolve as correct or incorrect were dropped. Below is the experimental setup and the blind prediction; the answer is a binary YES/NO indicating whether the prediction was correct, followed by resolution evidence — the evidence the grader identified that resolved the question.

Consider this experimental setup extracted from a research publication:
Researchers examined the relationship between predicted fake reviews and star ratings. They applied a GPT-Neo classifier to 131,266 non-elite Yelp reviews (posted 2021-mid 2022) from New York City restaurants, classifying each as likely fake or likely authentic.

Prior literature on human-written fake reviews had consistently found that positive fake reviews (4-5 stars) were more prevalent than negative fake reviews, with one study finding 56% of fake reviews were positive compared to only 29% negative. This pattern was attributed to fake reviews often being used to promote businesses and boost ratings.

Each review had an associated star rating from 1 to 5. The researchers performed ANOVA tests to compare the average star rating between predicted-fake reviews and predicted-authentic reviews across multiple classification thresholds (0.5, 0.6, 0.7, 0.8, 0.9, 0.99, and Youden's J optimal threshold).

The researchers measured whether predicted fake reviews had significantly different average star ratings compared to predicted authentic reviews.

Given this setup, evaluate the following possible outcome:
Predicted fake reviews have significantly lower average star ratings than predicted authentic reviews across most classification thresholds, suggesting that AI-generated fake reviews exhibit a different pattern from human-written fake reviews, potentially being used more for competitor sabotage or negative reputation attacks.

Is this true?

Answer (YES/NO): NO